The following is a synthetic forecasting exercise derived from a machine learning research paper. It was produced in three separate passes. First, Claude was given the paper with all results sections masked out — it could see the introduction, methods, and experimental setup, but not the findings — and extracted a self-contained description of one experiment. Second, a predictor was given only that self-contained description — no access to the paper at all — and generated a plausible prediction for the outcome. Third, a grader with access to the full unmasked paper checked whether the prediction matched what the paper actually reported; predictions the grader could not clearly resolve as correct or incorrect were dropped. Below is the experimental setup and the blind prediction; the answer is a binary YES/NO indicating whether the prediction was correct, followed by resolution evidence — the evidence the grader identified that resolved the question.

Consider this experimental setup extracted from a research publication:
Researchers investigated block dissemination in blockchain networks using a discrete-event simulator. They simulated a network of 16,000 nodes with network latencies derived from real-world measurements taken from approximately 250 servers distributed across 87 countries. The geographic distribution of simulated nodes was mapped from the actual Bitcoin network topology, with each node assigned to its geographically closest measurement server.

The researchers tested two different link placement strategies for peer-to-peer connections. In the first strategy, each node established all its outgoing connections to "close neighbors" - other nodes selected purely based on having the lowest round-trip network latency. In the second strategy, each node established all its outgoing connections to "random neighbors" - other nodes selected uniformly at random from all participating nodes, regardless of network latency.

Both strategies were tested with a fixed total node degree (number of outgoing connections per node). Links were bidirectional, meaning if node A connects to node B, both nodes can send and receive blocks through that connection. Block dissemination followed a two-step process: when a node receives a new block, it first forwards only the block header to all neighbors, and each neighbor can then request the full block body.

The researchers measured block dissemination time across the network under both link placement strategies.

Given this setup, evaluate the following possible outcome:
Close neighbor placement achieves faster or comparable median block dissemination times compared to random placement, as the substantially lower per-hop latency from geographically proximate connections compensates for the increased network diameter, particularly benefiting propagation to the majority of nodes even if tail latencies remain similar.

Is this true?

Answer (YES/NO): NO